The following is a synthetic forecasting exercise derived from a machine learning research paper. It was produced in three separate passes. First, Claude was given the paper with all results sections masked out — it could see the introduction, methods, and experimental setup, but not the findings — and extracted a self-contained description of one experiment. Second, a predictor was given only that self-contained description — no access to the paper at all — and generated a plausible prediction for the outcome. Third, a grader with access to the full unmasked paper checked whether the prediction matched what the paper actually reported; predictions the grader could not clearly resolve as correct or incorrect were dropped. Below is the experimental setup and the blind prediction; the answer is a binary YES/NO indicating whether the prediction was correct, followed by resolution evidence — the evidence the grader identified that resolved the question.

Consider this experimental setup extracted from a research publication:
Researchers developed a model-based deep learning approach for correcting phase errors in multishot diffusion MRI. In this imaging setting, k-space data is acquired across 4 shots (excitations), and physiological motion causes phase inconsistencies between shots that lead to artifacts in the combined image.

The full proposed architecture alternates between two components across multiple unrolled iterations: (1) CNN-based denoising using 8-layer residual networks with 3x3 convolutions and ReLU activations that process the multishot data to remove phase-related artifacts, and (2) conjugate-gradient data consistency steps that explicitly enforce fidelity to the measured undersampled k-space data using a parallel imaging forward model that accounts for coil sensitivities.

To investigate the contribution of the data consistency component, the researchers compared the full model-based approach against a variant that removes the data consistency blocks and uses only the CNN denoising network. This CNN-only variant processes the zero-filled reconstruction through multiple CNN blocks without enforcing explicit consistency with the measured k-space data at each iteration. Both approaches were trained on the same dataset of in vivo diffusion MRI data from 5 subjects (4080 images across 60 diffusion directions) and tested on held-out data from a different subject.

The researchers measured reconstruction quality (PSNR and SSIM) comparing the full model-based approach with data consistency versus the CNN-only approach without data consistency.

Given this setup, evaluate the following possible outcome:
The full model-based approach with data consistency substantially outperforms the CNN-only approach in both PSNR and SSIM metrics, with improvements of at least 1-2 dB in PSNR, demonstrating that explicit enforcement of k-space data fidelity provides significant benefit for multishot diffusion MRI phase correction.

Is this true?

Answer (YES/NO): YES